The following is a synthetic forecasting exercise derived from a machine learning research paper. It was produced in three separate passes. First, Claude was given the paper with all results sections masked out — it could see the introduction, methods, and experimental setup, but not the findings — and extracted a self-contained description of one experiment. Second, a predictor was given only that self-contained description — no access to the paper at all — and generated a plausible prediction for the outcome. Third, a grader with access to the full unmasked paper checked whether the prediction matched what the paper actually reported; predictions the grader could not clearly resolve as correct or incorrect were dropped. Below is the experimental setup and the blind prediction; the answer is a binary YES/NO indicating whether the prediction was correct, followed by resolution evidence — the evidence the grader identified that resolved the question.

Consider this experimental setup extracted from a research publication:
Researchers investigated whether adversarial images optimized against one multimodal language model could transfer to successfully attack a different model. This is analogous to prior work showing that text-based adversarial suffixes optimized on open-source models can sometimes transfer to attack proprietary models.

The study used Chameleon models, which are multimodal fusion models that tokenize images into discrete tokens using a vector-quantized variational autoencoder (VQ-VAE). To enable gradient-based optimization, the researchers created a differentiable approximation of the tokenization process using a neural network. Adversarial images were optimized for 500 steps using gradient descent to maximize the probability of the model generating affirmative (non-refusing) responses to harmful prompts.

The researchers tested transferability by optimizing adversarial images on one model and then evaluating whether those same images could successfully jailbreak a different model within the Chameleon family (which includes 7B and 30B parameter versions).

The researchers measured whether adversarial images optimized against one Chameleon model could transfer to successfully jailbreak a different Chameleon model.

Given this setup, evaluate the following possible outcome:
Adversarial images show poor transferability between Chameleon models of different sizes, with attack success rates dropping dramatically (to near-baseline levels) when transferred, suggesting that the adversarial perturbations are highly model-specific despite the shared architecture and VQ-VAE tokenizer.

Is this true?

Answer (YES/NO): YES